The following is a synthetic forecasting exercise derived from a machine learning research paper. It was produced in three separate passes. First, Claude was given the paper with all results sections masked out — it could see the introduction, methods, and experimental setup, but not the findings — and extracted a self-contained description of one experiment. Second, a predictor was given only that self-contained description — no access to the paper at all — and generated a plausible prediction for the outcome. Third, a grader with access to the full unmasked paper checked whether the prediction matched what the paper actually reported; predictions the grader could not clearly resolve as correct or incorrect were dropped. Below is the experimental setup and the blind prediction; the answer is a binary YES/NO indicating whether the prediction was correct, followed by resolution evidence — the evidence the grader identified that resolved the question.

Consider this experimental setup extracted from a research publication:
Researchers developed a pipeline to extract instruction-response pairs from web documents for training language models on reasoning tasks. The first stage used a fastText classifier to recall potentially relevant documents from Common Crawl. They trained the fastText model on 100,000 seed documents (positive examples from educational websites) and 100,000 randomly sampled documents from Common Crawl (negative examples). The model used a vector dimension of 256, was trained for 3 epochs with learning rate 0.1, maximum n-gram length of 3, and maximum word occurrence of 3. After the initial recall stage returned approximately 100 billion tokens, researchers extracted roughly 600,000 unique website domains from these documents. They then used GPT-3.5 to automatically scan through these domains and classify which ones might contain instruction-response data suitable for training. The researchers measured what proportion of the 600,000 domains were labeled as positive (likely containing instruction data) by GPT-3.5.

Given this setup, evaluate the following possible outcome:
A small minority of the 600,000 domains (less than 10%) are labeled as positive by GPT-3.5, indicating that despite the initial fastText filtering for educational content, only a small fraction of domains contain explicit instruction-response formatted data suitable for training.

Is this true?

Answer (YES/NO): YES